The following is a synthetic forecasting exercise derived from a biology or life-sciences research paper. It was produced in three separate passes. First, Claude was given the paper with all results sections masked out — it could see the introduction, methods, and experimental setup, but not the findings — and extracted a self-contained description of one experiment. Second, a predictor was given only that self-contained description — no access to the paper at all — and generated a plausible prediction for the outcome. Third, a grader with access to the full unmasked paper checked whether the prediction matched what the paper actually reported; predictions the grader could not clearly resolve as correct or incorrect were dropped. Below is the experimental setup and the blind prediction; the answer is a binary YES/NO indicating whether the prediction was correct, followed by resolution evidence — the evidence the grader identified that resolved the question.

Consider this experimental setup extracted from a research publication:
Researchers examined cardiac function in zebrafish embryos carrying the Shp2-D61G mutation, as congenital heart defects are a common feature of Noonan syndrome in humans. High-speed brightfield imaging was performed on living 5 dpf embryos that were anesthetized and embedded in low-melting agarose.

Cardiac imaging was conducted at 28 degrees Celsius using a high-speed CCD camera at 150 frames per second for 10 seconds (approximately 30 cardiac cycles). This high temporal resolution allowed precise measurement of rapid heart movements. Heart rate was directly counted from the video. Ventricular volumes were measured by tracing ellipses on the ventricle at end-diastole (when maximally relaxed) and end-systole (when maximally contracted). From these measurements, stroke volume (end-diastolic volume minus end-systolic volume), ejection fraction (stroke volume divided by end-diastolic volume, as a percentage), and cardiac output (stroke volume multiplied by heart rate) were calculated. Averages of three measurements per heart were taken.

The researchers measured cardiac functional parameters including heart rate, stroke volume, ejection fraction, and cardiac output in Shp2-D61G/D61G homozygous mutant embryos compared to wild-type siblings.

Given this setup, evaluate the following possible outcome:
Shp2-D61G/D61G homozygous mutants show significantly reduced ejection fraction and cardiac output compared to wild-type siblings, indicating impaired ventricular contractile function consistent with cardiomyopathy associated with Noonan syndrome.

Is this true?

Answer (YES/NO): YES